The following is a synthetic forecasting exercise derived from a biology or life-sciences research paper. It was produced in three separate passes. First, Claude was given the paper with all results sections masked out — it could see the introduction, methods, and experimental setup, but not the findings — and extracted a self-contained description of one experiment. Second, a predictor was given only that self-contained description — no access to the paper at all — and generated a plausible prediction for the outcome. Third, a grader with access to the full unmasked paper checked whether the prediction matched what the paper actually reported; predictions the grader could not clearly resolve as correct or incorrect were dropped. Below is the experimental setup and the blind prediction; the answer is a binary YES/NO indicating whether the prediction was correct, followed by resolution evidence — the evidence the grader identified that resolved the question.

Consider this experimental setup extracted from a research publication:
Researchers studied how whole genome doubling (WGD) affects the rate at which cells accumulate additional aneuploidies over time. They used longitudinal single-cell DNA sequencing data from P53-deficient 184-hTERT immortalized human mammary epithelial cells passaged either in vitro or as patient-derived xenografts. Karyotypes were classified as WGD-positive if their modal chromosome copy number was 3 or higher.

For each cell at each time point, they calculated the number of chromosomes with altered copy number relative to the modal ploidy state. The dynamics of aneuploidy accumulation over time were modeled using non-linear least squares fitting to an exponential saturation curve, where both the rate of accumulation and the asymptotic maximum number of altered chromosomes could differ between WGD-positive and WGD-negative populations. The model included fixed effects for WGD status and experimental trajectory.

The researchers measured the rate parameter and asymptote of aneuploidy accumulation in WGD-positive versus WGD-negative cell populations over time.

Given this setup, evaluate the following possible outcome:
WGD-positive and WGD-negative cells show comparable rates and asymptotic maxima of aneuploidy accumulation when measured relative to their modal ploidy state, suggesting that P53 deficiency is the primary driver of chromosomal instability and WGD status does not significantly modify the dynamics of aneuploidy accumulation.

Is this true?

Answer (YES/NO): NO